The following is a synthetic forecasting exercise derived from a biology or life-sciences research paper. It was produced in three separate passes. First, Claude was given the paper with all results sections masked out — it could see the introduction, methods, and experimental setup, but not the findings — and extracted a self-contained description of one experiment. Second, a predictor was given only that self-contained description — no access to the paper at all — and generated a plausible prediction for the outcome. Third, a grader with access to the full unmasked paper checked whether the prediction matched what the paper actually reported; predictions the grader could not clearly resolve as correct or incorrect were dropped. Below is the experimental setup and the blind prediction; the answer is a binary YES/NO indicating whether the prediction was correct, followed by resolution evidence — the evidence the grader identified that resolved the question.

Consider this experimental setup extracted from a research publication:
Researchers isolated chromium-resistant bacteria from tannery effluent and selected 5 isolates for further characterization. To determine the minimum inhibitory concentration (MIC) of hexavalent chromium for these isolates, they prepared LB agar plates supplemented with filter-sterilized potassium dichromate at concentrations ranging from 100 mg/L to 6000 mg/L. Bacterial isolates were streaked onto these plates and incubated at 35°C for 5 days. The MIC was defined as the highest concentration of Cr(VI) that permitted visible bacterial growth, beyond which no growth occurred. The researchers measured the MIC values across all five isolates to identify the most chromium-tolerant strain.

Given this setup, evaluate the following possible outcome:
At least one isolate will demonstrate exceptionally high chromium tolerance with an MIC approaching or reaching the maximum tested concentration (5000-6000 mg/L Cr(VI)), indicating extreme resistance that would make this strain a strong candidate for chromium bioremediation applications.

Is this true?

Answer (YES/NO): YES